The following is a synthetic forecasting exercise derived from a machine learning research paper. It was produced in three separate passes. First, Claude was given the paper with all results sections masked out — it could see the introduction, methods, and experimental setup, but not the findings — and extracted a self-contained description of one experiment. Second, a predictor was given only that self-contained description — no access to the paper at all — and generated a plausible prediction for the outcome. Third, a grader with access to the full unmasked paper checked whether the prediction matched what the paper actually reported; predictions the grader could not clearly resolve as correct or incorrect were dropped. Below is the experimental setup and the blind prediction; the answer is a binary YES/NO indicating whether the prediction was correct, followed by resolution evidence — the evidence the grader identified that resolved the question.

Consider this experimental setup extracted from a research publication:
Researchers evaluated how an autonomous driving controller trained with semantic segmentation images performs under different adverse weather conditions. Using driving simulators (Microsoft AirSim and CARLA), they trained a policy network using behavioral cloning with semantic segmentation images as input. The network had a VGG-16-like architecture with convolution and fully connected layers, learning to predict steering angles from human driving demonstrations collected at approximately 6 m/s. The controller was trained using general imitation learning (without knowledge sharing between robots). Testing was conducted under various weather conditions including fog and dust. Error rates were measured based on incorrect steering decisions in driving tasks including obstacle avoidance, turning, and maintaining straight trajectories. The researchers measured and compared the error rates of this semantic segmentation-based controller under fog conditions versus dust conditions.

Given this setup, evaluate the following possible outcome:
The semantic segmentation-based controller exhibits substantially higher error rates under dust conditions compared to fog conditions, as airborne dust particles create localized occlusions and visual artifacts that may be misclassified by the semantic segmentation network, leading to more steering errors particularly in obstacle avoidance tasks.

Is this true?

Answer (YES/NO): YES